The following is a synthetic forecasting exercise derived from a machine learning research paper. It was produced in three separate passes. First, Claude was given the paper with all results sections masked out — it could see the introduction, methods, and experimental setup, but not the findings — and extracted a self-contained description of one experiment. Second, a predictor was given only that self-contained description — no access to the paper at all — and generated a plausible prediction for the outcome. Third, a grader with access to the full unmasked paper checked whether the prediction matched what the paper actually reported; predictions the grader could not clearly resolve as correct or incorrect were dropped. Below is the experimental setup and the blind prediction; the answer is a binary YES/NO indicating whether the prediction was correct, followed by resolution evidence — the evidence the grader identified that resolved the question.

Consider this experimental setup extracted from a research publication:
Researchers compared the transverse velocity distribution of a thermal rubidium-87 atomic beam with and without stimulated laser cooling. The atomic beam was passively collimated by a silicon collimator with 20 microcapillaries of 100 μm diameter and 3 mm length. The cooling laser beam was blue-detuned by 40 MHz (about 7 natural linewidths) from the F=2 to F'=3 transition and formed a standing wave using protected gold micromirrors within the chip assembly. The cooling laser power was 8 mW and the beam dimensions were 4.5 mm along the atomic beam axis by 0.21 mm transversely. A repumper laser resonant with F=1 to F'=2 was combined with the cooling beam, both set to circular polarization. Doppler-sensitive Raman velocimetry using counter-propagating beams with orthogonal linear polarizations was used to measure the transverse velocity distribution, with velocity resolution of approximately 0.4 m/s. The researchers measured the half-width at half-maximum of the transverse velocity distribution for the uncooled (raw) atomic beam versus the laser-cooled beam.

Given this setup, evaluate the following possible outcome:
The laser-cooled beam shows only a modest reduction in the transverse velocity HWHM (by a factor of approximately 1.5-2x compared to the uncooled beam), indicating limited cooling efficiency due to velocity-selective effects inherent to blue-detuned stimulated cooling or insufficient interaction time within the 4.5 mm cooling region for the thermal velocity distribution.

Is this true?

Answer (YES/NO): NO